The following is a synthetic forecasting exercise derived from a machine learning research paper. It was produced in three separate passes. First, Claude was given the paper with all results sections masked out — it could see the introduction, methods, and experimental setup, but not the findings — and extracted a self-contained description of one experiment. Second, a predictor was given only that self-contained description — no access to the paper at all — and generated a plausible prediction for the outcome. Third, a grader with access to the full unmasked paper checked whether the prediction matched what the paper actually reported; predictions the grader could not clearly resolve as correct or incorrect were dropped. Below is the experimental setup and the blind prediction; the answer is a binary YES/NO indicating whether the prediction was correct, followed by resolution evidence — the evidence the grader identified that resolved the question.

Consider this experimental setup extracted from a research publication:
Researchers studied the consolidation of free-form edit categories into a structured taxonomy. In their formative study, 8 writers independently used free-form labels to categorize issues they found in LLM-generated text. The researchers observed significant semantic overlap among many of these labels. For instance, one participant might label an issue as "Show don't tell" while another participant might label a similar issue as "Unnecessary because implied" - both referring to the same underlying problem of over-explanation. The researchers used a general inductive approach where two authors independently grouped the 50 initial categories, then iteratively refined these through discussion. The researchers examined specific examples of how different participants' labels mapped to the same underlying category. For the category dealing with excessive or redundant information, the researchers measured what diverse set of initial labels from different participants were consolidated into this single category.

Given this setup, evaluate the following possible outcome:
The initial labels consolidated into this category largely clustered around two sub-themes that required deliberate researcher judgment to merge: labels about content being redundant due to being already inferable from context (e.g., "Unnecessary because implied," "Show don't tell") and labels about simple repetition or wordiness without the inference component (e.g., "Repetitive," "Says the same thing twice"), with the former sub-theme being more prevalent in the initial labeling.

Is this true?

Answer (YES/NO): NO